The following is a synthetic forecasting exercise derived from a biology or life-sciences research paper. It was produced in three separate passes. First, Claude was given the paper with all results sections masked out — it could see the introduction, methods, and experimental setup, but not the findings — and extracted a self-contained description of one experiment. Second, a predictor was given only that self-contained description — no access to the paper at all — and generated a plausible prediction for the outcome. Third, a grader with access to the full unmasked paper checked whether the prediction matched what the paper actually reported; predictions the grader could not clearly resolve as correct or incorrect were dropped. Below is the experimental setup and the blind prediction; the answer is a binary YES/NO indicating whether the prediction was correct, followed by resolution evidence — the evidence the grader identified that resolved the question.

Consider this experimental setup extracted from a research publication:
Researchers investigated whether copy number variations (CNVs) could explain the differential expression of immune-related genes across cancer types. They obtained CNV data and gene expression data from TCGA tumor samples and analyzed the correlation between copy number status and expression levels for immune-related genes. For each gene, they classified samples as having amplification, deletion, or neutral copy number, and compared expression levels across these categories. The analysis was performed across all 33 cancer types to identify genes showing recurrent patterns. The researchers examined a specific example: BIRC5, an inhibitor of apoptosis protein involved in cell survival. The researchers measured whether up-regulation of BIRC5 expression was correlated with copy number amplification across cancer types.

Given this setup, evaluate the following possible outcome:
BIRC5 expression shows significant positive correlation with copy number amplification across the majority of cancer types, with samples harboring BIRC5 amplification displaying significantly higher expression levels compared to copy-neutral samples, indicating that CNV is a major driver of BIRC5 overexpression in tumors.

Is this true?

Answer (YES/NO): NO